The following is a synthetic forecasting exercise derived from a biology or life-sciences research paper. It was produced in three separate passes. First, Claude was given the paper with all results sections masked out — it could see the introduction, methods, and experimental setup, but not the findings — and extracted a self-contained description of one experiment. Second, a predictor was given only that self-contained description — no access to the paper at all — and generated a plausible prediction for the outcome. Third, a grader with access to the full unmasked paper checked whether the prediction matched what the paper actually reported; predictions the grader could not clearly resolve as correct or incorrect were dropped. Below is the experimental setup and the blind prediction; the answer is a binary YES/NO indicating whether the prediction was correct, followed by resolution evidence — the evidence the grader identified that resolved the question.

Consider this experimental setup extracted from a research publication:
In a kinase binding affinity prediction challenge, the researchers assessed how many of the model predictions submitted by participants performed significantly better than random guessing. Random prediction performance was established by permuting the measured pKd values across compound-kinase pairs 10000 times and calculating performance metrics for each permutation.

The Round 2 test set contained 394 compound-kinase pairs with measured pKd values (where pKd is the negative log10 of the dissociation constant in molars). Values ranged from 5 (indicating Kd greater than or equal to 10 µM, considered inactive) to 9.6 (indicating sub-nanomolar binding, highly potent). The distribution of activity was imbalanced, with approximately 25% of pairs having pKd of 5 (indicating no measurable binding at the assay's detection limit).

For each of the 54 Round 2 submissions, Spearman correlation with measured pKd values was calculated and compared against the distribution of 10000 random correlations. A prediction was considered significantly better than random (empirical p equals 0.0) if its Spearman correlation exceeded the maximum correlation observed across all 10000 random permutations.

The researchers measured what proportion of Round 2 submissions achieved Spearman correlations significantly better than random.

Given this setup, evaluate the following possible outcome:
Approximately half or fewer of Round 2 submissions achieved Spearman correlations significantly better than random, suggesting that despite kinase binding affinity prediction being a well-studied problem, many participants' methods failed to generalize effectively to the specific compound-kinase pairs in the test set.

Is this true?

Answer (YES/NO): NO